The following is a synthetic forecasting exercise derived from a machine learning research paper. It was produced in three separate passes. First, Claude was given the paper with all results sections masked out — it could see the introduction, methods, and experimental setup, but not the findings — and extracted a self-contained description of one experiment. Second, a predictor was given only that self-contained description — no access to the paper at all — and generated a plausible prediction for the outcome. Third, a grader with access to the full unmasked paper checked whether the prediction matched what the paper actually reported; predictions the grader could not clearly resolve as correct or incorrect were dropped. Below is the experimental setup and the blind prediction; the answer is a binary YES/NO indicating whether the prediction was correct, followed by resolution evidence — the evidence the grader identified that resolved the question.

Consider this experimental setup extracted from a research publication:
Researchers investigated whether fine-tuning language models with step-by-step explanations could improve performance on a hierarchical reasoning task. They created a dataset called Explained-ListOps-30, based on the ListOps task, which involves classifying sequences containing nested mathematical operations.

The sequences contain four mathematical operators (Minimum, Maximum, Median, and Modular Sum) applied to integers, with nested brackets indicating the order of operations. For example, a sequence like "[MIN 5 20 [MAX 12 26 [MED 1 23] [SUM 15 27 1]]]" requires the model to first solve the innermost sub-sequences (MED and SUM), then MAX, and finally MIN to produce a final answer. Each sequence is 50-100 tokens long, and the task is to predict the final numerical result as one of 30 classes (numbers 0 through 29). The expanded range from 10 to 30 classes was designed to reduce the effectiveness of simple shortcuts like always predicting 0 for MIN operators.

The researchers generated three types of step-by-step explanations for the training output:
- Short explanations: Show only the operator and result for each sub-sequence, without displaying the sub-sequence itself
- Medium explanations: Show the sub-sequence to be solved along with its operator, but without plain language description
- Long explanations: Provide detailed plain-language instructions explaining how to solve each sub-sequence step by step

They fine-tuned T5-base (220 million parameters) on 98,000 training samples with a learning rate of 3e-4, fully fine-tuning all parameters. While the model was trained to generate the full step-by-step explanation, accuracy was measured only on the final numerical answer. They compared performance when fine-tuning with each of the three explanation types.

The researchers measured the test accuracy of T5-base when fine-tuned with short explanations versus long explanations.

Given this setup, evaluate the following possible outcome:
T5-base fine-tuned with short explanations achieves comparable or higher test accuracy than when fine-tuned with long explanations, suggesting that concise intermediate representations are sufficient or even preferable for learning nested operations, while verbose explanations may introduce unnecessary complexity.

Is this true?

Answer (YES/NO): NO